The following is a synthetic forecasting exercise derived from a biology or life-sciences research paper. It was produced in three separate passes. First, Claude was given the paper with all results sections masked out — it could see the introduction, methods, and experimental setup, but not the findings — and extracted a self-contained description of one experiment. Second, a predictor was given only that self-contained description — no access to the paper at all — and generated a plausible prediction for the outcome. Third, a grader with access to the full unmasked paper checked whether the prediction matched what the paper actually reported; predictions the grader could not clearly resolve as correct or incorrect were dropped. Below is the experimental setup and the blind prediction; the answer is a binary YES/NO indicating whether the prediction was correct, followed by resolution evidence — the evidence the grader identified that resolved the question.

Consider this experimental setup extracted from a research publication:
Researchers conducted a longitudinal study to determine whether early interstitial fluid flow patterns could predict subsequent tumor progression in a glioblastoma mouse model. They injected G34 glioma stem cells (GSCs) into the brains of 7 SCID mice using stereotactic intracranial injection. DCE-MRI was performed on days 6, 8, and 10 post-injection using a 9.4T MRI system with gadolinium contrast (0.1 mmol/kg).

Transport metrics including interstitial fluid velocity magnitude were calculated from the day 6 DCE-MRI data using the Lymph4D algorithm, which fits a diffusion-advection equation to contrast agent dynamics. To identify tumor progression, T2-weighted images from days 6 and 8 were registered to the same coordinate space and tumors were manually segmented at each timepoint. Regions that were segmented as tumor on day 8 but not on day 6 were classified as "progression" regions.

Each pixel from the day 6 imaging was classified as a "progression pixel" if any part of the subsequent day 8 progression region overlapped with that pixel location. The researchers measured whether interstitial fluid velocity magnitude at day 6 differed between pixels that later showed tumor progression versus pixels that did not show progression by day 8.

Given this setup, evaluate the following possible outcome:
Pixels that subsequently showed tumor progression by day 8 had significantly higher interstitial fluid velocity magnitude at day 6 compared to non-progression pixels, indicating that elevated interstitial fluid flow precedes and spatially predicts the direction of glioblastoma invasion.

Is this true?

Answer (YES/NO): YES